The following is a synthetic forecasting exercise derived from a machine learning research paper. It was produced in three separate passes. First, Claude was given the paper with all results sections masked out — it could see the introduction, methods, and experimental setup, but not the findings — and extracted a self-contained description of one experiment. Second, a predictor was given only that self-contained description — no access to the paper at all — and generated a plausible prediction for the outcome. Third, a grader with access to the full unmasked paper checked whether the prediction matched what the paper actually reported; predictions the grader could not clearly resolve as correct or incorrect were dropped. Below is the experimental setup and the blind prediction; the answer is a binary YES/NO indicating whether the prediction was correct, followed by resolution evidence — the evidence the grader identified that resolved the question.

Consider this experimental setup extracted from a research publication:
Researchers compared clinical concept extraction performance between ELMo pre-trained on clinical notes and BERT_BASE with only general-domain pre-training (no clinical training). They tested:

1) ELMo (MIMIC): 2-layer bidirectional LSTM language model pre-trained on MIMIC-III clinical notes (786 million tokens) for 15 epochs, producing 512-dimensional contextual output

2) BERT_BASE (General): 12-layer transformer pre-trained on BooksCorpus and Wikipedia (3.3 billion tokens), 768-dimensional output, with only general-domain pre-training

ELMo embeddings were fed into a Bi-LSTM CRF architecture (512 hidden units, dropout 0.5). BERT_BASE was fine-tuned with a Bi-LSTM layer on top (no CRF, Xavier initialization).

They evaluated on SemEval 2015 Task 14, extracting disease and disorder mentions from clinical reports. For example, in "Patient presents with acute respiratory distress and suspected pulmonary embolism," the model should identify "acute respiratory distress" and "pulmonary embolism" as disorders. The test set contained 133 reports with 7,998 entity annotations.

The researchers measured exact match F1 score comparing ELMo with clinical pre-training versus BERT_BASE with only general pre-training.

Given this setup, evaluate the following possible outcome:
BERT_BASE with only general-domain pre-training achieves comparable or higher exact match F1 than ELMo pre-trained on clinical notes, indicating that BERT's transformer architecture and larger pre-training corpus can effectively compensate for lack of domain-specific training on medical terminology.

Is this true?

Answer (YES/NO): NO